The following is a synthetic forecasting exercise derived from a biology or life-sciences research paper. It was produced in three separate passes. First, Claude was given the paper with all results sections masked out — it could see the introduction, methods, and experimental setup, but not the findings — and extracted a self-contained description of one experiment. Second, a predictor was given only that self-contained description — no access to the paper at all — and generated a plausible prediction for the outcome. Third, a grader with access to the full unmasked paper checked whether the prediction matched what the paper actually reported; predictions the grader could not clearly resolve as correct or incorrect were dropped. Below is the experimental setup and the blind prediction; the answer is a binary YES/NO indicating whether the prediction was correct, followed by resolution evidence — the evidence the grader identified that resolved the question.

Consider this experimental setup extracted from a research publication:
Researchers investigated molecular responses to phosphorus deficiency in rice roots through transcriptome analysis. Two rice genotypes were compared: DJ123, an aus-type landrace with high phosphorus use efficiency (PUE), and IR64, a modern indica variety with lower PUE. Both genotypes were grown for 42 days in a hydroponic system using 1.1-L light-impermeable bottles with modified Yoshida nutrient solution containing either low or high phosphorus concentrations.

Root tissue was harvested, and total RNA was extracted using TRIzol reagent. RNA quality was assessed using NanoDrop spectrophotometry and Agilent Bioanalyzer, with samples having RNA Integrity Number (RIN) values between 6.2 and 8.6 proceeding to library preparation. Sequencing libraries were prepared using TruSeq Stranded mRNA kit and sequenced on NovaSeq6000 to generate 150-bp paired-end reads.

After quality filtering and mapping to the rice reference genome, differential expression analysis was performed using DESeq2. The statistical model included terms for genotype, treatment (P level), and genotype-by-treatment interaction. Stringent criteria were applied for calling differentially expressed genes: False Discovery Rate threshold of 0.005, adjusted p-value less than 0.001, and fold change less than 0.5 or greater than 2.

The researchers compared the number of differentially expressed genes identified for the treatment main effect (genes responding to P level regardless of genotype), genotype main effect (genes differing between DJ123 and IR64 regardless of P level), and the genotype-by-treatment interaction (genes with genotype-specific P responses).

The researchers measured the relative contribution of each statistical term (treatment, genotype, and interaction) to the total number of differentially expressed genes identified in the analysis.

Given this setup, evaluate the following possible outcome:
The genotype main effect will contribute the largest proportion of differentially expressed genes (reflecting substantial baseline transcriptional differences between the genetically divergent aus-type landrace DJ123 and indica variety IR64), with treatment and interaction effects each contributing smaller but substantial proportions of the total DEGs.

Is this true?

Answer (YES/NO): YES